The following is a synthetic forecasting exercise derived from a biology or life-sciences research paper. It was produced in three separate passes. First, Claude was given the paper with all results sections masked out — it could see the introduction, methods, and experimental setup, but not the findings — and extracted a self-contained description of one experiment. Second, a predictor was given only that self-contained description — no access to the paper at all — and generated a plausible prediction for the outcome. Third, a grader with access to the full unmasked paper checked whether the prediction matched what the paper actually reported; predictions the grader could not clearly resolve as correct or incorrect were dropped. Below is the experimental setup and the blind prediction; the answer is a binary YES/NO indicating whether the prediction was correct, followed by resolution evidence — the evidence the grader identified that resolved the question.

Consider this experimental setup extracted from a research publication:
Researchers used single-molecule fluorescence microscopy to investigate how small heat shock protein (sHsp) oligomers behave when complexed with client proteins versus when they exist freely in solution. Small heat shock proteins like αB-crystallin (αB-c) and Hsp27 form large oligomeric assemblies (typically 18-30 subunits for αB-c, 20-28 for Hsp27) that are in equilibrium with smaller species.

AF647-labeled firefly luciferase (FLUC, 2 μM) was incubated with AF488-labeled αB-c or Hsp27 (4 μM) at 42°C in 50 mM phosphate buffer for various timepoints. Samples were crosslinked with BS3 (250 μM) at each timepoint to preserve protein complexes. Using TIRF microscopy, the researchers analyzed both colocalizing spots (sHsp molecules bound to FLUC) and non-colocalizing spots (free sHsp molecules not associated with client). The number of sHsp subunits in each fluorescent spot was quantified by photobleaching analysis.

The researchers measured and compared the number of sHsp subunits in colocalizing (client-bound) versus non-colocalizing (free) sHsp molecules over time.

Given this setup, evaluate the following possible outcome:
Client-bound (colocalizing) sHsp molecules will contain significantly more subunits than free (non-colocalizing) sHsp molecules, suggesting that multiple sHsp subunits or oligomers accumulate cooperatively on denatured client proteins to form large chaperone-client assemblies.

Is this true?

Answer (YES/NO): YES